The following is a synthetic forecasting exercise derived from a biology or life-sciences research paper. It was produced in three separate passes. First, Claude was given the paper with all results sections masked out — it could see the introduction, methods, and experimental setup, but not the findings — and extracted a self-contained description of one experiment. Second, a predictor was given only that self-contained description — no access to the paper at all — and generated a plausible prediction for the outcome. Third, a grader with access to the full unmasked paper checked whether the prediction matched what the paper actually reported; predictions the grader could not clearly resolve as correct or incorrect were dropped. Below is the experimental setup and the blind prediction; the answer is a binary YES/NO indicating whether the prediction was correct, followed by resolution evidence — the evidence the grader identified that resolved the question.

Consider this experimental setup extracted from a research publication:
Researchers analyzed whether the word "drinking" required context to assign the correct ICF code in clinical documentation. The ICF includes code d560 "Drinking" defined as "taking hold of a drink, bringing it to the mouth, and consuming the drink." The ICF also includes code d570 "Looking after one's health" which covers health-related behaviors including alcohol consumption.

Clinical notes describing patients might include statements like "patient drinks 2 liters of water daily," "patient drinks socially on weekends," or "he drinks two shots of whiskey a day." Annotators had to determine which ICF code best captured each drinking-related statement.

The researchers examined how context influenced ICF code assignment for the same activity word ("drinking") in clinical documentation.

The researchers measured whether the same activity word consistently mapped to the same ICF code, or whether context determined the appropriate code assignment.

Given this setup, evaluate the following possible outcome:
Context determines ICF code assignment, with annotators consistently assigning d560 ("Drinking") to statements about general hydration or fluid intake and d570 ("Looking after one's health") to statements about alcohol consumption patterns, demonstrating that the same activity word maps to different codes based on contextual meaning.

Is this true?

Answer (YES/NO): YES